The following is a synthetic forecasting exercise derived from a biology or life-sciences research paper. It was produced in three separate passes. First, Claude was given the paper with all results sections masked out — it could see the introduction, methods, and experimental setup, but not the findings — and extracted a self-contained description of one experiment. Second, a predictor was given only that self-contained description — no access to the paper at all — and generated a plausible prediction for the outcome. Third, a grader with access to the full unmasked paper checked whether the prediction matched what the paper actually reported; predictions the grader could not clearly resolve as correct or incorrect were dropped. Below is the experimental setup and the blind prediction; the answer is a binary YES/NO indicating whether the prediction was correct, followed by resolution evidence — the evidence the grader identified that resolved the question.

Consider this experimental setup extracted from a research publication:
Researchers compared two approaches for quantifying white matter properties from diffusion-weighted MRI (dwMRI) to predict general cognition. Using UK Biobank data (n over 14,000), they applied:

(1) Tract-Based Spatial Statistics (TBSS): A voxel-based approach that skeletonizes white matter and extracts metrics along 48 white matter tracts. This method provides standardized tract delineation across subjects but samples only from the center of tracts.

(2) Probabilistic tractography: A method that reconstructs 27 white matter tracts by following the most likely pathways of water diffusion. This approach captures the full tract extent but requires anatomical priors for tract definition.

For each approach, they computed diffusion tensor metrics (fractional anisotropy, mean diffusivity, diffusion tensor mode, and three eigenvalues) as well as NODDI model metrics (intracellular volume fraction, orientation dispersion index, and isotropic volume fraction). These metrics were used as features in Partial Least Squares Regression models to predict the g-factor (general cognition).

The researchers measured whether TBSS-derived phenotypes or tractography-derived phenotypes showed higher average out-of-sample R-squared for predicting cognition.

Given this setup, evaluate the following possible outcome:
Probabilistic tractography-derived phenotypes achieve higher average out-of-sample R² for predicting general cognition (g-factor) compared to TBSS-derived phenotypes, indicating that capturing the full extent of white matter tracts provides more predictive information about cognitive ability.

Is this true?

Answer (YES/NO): NO